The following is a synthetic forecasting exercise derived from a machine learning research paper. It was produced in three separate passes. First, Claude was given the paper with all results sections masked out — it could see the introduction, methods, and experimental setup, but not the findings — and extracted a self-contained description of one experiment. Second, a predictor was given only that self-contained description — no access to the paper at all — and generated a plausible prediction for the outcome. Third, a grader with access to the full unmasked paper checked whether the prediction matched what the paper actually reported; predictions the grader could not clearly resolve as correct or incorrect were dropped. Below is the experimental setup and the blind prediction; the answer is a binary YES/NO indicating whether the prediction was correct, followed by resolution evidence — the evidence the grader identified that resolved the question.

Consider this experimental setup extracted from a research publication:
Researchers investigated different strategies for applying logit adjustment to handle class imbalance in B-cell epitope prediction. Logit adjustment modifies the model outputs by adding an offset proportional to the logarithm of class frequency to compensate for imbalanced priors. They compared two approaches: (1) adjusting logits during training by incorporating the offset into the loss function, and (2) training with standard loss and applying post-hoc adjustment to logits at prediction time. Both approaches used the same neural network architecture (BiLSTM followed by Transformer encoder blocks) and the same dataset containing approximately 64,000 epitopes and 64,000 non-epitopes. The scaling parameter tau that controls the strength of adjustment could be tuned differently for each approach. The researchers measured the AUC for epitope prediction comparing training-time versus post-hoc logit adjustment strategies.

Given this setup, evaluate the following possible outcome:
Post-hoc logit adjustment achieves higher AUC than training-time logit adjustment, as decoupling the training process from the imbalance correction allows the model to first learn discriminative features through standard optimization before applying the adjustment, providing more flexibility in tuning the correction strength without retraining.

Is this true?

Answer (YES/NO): NO